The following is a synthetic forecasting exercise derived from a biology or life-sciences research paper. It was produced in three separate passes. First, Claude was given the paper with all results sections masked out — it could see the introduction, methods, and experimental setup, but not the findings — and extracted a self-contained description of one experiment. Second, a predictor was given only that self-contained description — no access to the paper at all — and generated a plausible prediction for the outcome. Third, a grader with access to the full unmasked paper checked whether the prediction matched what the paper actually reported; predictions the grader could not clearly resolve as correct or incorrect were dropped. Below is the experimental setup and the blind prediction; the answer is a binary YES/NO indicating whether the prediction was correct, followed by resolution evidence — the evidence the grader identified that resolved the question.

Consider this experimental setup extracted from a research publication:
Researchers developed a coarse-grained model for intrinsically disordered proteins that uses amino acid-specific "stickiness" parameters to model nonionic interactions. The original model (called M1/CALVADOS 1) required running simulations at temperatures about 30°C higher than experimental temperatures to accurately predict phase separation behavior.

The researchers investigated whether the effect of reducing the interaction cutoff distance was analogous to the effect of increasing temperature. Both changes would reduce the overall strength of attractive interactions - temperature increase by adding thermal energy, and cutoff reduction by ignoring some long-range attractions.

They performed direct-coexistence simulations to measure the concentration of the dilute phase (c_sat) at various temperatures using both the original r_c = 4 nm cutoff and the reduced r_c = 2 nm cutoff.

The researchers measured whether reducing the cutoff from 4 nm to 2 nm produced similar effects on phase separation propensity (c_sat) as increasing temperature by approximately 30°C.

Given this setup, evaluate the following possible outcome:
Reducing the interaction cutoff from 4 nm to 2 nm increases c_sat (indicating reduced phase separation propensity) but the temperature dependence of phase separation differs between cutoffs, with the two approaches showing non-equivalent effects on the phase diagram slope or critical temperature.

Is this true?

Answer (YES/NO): NO